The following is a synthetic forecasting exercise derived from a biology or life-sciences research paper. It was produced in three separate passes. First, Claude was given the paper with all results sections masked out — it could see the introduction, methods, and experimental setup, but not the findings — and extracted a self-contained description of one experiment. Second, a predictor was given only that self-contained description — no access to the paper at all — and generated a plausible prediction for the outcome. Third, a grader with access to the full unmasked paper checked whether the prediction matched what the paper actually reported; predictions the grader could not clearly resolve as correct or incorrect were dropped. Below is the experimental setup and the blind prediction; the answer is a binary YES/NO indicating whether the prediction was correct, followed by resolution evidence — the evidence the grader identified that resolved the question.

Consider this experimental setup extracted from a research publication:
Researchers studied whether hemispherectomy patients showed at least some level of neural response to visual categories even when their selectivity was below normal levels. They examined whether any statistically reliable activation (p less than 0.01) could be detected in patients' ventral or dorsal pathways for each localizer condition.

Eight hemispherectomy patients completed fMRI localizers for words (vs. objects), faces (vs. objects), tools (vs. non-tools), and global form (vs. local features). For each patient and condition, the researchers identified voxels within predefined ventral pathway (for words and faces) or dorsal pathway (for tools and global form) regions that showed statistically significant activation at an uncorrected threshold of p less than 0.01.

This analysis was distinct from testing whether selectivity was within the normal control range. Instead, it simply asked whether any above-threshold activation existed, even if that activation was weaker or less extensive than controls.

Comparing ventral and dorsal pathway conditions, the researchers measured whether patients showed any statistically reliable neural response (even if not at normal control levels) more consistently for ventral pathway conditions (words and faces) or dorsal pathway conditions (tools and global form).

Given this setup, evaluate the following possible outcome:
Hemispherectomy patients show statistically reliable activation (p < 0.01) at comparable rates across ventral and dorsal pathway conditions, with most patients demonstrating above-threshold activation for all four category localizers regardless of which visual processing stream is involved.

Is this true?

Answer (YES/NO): NO